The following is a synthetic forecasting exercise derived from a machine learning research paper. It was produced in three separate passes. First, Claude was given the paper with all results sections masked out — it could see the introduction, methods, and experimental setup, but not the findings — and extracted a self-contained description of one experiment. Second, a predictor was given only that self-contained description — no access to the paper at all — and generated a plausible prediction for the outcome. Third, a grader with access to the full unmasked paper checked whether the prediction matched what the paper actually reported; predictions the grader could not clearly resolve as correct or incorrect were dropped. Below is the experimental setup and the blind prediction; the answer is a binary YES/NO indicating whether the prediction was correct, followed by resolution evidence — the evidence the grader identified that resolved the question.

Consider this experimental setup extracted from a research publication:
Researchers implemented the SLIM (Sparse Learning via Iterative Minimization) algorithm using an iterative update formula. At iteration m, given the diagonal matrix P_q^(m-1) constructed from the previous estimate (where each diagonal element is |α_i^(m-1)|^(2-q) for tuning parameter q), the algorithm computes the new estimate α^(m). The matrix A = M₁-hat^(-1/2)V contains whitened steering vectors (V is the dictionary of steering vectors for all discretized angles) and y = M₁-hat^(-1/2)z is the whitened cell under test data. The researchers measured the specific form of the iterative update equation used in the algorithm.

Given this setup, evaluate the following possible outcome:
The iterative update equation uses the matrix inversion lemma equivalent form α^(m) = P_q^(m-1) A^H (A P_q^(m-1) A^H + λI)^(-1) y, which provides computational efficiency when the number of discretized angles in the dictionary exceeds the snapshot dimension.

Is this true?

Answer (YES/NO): YES